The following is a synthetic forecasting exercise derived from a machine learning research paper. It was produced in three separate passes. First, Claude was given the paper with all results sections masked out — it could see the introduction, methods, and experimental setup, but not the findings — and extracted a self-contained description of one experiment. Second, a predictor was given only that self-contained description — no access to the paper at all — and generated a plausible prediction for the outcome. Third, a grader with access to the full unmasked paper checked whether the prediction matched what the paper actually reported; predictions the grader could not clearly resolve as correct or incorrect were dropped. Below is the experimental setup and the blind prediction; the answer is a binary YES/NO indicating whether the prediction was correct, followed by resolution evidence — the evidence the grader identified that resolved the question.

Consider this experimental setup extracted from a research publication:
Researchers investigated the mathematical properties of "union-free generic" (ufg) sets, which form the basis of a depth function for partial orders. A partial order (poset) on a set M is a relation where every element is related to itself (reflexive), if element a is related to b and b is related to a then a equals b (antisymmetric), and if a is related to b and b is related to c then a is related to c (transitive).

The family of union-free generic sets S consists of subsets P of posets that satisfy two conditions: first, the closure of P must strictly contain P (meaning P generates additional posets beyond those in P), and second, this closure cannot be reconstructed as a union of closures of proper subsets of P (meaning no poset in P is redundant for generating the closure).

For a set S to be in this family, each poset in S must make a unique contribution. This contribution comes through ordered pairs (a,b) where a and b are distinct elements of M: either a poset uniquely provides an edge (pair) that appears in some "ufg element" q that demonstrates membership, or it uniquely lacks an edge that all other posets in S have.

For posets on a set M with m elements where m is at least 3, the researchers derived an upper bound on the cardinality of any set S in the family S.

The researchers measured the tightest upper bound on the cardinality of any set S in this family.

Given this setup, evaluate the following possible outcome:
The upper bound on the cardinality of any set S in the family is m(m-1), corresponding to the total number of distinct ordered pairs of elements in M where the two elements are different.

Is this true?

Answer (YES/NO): NO